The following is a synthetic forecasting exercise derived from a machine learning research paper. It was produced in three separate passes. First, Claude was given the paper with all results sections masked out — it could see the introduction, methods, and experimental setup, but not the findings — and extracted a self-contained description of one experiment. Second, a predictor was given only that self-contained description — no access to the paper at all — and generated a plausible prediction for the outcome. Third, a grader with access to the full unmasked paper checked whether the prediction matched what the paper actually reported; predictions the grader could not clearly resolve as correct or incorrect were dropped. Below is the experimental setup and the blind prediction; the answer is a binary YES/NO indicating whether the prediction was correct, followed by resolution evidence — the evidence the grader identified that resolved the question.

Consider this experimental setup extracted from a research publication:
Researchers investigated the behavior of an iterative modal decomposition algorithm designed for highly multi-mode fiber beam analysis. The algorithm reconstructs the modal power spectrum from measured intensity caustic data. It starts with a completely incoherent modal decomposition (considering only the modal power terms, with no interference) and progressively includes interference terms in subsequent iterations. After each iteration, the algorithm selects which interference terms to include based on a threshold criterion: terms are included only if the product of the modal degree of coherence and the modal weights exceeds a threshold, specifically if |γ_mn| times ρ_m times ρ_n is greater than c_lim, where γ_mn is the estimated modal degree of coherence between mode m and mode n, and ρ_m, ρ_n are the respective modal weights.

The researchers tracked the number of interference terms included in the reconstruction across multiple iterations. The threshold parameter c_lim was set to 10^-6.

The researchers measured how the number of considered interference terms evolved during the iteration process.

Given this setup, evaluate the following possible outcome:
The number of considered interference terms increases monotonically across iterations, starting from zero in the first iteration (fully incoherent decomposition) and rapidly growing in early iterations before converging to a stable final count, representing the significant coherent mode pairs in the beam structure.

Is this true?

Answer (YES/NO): NO